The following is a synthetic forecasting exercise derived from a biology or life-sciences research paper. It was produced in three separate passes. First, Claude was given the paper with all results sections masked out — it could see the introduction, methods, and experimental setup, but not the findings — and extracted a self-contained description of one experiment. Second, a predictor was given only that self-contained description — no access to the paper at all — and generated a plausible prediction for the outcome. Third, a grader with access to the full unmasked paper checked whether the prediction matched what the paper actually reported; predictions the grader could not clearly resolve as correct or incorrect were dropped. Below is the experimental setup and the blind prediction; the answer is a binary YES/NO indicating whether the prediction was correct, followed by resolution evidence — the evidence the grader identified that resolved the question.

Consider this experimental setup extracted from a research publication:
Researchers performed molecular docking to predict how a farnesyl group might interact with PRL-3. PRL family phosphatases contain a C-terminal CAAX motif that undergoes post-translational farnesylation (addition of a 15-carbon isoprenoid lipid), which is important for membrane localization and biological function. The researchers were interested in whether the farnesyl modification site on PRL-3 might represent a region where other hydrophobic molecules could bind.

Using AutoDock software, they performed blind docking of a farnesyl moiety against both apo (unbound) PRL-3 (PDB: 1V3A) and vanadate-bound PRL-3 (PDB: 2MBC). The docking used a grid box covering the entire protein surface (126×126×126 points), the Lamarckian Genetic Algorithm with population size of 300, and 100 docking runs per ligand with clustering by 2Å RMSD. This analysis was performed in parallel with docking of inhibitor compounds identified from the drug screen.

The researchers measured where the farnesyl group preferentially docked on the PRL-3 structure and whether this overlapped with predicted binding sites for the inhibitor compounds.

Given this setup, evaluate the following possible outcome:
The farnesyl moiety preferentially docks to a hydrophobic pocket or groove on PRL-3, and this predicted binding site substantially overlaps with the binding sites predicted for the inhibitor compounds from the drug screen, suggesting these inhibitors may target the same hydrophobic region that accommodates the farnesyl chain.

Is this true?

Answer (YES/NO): YES